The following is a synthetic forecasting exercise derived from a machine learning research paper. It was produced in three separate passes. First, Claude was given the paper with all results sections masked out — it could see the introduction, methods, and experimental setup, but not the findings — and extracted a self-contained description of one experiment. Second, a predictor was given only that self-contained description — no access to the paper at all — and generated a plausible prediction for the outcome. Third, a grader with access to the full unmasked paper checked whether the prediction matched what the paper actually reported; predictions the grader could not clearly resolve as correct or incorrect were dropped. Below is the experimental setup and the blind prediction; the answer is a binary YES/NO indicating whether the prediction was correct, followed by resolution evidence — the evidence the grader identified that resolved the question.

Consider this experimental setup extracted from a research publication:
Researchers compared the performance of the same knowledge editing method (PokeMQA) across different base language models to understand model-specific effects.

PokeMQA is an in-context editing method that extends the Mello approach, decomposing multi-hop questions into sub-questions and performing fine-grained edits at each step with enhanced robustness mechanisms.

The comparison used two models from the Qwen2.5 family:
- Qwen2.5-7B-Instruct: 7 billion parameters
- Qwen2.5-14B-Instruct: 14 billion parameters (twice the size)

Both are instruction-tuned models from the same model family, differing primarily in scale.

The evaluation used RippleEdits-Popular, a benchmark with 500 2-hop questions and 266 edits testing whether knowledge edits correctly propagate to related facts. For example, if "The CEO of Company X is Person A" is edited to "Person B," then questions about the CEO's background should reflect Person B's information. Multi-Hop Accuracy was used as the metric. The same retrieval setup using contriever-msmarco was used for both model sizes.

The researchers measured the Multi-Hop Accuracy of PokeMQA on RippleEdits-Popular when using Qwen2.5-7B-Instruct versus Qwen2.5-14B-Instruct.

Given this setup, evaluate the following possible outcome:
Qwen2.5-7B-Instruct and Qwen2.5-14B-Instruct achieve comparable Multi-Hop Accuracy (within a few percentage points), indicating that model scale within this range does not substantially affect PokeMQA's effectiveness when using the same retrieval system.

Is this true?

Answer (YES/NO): YES